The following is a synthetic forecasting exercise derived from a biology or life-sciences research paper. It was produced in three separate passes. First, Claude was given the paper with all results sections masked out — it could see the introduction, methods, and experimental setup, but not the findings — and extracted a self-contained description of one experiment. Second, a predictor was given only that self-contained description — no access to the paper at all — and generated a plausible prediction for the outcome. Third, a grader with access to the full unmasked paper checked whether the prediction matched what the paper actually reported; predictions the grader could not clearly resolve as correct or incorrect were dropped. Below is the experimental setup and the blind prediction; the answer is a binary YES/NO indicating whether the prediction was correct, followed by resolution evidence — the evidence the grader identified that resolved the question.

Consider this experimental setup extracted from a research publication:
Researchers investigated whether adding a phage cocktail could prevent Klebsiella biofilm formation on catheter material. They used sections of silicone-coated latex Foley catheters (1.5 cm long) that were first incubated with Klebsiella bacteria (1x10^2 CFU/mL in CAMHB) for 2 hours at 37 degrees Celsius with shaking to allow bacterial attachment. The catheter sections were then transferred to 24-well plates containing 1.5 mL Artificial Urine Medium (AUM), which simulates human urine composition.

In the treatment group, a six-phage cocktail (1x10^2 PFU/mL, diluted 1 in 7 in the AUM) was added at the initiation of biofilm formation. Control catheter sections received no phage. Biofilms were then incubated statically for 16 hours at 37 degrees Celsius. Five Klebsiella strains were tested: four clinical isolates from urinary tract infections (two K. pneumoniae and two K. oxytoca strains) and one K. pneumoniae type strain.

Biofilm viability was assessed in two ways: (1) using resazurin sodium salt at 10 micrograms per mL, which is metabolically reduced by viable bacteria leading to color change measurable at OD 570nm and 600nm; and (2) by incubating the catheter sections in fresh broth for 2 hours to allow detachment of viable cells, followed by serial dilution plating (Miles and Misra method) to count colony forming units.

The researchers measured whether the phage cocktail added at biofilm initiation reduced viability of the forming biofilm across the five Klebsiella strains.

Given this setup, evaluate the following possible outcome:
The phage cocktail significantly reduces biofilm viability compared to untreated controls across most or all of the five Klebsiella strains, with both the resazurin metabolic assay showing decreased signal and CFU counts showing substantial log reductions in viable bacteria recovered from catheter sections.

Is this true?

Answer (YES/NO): NO